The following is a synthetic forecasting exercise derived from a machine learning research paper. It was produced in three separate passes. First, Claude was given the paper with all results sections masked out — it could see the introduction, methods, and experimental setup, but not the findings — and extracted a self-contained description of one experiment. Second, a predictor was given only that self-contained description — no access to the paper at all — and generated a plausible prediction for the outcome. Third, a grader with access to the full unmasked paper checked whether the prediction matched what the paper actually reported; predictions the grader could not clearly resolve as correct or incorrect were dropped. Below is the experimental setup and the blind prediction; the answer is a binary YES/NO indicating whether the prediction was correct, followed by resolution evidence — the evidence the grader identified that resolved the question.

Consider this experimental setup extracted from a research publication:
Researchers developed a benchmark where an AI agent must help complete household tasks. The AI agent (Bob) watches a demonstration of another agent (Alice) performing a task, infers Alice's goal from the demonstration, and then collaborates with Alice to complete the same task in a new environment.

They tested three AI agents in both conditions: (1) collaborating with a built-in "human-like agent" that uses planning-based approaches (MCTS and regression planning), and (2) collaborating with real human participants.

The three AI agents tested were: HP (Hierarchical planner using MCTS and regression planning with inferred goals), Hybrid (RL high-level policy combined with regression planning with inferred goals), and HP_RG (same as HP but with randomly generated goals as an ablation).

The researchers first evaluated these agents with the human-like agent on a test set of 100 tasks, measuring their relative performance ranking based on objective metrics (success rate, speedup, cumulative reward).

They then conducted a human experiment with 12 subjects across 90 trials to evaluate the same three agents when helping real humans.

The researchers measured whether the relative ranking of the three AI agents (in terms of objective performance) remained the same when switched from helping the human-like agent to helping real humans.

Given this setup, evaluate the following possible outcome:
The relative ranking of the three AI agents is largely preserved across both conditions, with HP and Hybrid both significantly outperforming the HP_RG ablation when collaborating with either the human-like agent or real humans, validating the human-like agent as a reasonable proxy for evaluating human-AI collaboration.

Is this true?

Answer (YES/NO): YES